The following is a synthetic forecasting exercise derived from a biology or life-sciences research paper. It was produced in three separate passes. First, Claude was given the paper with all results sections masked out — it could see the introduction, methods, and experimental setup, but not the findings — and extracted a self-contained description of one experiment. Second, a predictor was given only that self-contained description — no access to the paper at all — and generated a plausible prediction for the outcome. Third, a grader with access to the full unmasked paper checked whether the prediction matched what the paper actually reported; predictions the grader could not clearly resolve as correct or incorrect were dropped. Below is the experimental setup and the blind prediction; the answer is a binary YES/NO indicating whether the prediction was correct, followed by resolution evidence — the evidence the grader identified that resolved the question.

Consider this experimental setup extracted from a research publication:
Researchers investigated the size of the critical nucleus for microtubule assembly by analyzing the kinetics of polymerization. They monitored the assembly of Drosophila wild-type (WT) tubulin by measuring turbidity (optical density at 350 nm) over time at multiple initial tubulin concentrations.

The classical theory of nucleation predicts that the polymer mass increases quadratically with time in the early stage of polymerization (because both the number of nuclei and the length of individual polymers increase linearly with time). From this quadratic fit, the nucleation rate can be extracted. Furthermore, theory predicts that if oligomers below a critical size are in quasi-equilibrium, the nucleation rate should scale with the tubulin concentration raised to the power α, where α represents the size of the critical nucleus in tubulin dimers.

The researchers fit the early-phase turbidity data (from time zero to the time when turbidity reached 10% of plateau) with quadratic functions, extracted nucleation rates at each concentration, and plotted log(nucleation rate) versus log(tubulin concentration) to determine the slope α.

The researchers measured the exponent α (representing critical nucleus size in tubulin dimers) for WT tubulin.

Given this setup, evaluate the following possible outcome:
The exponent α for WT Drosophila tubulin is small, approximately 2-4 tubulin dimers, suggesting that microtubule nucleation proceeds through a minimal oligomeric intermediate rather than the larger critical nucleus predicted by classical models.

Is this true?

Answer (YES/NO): YES